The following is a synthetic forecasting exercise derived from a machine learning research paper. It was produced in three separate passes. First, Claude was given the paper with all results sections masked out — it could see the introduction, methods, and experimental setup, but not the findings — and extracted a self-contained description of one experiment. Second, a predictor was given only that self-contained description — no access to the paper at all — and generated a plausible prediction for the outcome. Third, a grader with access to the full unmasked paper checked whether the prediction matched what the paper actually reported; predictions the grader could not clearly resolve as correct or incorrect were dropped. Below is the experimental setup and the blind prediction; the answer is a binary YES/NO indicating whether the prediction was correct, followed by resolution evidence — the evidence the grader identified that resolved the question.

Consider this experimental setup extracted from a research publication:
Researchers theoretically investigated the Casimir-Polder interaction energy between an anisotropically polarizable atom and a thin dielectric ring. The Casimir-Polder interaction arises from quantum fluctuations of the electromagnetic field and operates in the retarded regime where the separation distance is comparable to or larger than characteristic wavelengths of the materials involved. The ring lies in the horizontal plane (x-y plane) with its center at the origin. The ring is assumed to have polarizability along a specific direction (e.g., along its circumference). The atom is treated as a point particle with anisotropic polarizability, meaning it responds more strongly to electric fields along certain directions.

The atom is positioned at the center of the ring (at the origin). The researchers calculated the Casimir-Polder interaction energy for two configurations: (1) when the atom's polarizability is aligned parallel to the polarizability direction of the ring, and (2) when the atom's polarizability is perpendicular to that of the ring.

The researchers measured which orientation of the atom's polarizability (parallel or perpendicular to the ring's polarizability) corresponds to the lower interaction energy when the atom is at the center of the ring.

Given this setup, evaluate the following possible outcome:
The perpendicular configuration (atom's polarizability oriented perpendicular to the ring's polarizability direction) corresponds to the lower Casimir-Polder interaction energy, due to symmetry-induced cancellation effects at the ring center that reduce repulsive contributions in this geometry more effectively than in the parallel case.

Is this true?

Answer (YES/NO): NO